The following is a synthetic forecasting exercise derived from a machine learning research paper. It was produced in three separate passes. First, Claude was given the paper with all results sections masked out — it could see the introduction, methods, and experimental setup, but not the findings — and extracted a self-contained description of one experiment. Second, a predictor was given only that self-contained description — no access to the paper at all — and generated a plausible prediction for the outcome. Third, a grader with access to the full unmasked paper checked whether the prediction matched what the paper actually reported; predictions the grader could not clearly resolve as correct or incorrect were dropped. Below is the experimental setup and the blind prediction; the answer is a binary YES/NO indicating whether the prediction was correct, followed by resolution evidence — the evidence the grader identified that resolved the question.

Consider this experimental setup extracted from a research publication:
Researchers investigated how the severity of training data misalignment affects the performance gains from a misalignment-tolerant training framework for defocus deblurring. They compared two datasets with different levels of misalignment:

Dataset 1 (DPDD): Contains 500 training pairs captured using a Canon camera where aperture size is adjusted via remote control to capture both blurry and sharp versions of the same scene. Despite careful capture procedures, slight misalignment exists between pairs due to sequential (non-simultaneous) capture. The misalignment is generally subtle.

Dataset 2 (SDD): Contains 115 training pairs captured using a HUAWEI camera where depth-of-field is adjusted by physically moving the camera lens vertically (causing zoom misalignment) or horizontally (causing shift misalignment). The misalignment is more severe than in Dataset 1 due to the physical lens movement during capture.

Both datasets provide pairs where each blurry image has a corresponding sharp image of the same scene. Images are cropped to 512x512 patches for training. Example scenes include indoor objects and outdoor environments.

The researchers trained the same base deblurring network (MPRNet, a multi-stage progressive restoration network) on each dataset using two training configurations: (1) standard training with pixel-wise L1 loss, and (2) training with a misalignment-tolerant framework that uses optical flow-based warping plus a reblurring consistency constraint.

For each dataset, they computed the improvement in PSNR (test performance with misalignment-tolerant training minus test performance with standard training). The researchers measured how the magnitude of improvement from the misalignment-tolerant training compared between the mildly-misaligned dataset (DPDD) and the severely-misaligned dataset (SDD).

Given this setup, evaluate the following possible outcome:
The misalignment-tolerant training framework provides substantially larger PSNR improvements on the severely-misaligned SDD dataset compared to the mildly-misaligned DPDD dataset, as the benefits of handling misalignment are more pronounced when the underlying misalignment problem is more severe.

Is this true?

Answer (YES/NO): YES